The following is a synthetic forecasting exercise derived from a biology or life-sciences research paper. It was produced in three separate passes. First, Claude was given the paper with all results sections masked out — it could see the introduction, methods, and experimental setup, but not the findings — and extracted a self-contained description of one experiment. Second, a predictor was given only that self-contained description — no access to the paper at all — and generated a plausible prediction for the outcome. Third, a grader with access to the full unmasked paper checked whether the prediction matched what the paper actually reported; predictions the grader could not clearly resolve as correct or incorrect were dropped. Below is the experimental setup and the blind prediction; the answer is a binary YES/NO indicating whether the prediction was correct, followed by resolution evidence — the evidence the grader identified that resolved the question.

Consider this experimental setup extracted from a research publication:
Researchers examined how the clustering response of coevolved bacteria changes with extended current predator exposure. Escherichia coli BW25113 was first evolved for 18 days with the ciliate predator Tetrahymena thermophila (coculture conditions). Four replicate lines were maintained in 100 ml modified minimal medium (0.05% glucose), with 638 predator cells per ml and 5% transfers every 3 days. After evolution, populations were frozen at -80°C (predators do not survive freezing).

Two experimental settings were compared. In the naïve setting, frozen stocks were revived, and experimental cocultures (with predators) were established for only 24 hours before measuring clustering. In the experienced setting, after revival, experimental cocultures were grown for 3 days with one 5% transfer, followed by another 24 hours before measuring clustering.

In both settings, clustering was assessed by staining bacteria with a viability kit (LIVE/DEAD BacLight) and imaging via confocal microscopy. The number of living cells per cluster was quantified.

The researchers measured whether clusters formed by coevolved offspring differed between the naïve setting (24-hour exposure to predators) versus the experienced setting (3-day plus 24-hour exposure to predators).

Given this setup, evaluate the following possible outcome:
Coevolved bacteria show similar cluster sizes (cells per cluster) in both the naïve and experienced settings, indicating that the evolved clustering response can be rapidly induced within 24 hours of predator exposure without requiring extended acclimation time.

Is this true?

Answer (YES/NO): NO